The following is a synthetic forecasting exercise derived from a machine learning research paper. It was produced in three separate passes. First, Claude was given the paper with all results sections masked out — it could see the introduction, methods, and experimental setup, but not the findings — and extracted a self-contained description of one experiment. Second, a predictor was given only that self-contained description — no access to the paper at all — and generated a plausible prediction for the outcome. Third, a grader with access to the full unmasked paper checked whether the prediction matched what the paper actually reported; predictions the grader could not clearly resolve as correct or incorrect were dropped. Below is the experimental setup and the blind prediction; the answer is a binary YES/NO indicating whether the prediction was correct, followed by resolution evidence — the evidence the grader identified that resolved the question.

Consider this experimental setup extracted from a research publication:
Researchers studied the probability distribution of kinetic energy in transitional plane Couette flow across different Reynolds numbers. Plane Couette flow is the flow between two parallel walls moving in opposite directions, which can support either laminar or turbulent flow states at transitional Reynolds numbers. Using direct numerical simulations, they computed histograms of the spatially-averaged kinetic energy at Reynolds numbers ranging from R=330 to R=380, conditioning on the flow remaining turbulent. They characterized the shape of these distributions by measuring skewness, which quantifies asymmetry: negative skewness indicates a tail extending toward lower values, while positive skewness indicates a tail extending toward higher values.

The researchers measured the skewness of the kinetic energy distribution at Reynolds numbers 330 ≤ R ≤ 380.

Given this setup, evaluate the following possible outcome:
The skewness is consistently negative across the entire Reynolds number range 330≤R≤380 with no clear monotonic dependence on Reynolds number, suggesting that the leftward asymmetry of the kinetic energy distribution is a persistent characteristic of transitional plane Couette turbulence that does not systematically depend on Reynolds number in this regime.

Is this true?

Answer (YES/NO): NO